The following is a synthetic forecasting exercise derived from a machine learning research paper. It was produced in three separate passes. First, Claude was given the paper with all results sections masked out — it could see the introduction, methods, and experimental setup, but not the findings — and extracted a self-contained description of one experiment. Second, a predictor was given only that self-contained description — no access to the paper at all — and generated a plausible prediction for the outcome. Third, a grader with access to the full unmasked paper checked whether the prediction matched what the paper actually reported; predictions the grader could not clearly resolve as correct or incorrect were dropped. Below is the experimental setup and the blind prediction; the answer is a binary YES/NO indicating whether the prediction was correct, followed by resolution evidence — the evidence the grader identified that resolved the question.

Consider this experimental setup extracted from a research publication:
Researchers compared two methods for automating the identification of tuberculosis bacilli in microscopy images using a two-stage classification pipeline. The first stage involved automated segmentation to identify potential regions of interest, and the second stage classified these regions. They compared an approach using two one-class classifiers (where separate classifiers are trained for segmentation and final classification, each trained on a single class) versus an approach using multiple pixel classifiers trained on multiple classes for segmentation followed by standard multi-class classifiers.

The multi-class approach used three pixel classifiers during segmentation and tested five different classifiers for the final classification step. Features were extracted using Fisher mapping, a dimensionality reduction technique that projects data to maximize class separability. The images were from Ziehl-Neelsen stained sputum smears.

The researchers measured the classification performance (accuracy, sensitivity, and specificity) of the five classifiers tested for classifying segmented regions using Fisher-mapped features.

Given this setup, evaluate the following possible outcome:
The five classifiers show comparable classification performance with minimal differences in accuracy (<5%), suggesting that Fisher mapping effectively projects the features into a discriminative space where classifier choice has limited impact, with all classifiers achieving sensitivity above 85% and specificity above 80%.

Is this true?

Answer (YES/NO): YES